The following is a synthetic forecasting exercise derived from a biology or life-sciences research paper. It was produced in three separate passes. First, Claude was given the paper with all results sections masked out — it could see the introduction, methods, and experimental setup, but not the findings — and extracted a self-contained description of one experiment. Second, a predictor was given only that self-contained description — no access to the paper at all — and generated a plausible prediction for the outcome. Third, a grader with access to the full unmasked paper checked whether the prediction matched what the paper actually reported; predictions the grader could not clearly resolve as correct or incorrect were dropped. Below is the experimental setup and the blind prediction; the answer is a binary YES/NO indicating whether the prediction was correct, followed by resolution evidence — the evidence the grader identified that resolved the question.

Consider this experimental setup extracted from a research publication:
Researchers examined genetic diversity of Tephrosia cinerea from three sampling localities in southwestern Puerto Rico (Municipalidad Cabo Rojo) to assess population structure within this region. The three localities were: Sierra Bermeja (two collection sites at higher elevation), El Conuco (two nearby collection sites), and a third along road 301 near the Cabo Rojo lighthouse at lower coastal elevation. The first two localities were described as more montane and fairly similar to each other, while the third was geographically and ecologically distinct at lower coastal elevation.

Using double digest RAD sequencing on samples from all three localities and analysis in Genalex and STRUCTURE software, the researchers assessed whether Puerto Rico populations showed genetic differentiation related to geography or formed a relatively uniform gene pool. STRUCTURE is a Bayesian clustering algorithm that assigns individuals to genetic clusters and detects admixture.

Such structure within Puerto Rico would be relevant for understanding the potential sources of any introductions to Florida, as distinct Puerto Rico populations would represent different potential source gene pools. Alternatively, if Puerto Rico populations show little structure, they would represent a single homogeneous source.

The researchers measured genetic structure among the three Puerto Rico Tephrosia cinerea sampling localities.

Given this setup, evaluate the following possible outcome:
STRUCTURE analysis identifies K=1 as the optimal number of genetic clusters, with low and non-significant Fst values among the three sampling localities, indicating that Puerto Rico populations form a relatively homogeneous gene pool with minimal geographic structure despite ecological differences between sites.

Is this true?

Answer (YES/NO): NO